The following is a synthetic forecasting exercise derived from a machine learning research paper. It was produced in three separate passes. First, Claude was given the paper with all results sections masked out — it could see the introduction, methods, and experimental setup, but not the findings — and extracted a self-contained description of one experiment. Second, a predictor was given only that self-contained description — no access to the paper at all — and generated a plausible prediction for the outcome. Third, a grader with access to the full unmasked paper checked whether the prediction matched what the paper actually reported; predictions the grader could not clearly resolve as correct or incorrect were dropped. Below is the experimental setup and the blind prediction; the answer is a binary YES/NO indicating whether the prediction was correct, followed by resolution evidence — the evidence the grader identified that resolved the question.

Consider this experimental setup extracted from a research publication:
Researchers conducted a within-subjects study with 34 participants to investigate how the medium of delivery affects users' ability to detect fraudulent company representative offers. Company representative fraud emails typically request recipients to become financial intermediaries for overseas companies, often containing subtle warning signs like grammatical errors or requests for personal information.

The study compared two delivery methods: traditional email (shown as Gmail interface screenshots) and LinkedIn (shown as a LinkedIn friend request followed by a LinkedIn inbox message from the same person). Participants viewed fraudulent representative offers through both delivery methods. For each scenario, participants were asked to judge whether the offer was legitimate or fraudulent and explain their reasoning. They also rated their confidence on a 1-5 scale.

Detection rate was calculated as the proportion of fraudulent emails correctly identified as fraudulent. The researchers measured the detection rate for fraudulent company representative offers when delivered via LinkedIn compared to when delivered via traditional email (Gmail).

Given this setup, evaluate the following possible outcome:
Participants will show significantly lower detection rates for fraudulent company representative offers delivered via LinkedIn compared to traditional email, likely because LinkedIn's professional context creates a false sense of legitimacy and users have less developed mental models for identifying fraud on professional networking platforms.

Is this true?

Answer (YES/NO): YES